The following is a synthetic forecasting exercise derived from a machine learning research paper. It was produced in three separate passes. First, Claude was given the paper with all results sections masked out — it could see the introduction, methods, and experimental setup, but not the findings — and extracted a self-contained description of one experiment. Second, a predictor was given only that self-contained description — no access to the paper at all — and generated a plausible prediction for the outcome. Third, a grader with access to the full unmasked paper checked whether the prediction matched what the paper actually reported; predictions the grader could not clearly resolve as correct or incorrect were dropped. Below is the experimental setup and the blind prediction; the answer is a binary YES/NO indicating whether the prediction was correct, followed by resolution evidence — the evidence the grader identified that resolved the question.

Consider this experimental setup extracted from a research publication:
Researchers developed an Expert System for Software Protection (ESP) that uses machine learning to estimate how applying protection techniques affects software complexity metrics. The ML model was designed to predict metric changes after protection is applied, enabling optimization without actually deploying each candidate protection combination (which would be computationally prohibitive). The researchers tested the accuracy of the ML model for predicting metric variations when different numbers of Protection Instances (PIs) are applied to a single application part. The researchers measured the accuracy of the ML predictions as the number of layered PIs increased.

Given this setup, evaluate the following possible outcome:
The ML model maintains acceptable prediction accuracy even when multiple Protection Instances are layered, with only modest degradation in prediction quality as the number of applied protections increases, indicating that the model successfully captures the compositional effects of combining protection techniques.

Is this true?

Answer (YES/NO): NO